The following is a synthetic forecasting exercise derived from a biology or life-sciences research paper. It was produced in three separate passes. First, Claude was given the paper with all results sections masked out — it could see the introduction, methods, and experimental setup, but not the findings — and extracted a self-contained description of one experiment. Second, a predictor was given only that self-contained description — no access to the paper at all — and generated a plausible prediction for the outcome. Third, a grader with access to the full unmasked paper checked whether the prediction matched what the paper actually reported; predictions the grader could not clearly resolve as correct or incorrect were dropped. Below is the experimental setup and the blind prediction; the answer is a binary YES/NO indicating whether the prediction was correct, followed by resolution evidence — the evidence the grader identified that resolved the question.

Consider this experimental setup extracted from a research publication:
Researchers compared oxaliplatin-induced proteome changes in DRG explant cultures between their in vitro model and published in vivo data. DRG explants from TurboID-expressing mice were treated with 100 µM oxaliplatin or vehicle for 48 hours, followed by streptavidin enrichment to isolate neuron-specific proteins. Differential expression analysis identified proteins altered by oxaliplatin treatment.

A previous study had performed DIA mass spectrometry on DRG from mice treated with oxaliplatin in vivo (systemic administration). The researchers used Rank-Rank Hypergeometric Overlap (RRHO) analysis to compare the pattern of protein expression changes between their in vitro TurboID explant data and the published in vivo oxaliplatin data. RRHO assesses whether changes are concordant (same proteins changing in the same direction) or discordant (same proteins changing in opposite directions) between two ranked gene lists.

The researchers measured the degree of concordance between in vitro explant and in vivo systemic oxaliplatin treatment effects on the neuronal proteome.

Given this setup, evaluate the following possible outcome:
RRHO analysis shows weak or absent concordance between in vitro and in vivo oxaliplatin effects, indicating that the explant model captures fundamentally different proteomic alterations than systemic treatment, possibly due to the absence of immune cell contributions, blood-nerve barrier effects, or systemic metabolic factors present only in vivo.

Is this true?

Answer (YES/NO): NO